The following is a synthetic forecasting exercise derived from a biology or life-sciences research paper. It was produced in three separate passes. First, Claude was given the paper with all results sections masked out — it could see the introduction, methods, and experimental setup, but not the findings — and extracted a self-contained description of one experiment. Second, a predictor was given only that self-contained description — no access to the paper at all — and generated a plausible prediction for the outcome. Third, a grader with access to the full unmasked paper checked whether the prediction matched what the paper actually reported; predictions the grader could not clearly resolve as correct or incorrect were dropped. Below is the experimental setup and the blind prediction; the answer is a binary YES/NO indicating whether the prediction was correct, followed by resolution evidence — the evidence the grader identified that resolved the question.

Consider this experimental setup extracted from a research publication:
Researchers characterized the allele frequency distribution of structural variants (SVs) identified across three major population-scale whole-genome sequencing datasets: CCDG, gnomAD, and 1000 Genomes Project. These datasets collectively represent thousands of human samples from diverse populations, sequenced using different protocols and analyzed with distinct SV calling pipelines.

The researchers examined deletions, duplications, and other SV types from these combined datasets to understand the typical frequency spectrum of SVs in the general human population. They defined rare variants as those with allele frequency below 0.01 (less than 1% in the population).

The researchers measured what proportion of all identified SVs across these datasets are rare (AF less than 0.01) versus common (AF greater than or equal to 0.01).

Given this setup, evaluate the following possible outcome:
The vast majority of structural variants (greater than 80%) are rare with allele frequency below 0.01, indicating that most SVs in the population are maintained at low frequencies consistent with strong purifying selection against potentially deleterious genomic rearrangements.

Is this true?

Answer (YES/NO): YES